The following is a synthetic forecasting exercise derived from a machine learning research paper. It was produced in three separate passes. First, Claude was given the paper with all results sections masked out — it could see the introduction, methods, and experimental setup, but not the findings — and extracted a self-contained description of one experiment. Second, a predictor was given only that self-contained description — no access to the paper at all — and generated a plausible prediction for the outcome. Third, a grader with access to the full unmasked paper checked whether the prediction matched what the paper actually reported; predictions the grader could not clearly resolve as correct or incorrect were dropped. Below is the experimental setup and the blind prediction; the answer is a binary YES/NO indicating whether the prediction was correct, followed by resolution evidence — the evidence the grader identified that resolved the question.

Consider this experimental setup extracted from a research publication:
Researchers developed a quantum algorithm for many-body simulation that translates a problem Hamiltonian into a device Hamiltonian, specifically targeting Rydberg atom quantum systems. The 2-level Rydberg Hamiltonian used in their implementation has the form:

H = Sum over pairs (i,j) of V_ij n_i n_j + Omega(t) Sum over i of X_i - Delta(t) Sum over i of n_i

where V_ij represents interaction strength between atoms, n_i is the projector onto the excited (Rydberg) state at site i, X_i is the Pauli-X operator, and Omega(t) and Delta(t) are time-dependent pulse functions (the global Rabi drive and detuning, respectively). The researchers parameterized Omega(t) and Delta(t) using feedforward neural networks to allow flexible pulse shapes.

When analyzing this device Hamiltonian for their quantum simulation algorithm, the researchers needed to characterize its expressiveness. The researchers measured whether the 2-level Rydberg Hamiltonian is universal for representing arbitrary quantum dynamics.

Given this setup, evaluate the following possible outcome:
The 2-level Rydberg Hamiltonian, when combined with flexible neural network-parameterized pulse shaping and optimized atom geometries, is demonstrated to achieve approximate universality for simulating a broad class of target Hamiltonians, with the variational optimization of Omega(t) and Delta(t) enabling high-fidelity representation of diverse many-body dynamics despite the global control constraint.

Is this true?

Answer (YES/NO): NO